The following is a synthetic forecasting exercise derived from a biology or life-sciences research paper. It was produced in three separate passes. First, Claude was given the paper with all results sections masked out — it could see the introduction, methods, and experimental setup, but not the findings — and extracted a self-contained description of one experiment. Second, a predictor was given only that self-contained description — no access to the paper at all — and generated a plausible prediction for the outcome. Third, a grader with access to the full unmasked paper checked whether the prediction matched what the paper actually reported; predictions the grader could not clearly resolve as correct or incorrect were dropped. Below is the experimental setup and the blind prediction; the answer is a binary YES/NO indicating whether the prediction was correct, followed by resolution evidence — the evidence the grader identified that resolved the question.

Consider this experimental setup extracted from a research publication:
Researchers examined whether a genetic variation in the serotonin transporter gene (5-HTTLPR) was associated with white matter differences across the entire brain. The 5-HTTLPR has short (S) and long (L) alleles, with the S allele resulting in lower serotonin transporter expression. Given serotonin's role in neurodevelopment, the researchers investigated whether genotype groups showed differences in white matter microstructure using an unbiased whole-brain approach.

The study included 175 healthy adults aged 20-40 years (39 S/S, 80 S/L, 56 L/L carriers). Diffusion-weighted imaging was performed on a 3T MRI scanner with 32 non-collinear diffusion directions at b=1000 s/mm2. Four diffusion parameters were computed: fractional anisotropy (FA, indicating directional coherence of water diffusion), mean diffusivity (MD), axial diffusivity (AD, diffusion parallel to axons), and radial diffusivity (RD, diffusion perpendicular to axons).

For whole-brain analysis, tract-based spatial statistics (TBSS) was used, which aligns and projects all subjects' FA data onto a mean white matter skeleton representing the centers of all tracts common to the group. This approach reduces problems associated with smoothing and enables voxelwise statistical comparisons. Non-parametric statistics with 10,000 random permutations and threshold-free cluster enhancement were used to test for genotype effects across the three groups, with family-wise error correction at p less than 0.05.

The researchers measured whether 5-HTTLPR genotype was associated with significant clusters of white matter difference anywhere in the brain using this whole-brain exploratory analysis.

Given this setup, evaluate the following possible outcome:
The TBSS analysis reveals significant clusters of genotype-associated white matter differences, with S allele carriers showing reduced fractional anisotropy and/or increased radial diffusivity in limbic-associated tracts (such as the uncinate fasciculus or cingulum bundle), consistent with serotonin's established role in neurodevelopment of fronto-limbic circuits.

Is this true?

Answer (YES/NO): NO